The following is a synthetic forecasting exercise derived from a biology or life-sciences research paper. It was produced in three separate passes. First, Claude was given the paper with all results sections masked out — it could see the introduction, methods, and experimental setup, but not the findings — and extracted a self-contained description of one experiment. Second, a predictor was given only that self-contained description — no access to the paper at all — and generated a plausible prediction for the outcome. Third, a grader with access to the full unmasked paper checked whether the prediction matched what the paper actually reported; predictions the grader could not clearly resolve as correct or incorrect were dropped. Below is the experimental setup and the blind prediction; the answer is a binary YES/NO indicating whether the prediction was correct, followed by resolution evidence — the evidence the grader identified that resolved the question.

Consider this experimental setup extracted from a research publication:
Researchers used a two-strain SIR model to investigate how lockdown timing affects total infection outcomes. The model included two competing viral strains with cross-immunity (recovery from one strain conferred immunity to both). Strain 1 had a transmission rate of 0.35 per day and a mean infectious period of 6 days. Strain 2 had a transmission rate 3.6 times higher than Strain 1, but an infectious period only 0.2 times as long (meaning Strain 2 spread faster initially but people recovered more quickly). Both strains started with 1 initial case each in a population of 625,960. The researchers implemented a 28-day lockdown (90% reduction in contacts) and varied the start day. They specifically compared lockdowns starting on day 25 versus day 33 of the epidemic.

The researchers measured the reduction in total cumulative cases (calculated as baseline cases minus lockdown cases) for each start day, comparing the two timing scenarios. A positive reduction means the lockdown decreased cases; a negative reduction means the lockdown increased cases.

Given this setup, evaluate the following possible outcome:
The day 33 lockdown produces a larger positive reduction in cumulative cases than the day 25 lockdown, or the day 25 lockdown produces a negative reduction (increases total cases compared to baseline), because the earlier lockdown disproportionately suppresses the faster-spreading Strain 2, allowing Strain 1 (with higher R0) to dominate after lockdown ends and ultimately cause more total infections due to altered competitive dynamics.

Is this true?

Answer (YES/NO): YES